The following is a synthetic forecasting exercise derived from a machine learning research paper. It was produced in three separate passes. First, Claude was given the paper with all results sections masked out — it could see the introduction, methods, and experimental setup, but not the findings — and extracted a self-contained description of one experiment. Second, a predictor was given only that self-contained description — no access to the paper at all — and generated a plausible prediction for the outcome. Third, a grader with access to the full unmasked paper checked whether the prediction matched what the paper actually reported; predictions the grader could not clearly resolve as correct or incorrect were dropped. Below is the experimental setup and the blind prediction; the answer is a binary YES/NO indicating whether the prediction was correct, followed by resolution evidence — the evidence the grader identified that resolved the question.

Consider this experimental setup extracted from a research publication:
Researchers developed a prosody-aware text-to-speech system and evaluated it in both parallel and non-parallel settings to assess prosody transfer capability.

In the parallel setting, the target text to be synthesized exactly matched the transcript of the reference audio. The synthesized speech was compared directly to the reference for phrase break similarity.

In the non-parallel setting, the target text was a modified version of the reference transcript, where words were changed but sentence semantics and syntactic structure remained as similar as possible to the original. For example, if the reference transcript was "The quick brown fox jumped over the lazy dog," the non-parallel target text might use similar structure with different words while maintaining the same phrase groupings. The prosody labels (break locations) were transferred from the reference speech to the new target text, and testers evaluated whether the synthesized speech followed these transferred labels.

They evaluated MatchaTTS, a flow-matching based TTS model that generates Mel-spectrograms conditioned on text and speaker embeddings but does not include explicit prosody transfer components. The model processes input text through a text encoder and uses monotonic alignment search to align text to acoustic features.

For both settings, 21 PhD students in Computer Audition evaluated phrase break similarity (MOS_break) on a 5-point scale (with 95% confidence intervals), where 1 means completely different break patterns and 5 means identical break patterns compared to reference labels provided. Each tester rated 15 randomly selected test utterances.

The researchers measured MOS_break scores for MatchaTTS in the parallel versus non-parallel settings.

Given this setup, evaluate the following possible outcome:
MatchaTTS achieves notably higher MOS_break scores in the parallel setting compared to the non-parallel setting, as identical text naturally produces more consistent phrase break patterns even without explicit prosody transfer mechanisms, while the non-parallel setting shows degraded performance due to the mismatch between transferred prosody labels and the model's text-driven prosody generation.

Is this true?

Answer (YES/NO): NO